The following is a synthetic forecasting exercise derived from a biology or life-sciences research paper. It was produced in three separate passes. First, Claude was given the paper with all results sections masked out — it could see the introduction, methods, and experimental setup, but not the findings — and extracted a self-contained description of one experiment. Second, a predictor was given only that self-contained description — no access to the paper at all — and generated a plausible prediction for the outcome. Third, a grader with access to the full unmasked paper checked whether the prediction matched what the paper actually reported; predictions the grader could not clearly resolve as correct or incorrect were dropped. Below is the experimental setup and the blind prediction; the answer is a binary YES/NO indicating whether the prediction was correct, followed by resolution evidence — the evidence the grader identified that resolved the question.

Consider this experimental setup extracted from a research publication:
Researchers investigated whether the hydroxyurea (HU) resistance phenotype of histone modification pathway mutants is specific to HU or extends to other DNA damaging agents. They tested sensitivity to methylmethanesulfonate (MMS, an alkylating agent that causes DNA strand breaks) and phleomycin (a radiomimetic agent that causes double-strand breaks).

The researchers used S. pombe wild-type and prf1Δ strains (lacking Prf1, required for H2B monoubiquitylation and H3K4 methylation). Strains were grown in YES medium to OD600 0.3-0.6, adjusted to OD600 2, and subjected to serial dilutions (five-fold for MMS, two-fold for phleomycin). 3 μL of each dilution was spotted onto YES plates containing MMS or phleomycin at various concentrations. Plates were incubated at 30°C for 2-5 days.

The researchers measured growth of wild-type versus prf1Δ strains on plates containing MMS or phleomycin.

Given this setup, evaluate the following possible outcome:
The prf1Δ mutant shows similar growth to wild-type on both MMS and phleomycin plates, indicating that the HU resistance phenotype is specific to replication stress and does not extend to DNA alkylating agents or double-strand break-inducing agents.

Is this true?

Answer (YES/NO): NO